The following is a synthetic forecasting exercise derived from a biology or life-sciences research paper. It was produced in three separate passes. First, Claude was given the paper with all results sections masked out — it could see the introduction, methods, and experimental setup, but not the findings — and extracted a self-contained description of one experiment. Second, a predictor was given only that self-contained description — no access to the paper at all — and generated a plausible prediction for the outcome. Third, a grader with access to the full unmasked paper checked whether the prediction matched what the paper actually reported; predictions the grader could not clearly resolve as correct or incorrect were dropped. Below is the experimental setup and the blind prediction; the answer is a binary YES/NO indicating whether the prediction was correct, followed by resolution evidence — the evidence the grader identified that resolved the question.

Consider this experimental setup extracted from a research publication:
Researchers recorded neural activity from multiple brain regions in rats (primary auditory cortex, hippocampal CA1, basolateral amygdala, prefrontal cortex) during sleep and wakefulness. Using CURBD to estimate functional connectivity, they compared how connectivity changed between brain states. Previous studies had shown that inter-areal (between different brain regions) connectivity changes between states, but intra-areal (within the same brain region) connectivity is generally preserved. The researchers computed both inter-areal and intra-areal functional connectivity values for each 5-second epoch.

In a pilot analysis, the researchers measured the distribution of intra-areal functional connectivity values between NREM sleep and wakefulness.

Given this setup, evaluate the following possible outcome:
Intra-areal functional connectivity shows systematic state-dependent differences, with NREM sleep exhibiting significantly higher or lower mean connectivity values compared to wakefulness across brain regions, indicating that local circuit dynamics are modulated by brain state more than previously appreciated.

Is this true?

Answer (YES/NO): NO